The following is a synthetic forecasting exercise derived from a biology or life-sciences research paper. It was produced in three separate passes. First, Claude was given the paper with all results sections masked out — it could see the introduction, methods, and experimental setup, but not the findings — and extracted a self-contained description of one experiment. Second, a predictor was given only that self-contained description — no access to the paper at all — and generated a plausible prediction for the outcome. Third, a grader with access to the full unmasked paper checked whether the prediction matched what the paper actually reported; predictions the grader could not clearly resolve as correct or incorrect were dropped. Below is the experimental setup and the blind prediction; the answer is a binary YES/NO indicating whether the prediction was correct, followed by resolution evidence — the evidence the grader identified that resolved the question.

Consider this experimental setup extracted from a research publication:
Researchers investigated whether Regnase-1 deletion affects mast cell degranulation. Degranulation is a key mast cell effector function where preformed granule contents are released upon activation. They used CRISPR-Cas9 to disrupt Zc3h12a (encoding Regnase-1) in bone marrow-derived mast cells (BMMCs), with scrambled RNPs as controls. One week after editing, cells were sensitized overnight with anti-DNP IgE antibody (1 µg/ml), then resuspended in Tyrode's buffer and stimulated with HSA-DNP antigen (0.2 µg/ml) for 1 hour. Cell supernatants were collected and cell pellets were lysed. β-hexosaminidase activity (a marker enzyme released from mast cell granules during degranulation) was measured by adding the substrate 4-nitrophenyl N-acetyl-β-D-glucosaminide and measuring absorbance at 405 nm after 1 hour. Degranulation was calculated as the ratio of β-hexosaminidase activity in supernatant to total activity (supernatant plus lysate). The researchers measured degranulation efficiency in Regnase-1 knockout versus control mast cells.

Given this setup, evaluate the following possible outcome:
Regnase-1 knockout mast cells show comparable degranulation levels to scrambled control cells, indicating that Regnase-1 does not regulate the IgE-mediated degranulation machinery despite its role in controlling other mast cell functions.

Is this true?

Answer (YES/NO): NO